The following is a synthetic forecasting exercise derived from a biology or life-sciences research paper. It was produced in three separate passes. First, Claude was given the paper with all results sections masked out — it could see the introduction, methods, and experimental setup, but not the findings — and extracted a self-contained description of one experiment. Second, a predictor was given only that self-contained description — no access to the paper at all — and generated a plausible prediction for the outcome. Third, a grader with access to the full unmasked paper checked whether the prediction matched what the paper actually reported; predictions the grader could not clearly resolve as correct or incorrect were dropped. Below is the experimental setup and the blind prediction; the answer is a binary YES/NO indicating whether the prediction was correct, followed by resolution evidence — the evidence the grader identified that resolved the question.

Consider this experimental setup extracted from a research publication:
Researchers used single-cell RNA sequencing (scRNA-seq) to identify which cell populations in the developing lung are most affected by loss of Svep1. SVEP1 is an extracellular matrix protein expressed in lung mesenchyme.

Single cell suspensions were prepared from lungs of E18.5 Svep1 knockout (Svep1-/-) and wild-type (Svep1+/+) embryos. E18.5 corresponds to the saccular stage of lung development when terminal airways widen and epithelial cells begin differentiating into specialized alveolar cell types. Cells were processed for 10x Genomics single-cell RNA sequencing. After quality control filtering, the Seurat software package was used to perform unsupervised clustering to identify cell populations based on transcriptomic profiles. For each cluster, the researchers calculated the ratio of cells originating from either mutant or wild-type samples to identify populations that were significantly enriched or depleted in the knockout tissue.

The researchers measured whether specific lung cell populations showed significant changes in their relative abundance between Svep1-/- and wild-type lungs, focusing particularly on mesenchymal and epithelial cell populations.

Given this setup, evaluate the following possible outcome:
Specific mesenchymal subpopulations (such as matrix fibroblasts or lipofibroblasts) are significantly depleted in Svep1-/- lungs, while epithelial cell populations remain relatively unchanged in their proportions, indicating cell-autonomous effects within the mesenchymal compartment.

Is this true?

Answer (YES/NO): NO